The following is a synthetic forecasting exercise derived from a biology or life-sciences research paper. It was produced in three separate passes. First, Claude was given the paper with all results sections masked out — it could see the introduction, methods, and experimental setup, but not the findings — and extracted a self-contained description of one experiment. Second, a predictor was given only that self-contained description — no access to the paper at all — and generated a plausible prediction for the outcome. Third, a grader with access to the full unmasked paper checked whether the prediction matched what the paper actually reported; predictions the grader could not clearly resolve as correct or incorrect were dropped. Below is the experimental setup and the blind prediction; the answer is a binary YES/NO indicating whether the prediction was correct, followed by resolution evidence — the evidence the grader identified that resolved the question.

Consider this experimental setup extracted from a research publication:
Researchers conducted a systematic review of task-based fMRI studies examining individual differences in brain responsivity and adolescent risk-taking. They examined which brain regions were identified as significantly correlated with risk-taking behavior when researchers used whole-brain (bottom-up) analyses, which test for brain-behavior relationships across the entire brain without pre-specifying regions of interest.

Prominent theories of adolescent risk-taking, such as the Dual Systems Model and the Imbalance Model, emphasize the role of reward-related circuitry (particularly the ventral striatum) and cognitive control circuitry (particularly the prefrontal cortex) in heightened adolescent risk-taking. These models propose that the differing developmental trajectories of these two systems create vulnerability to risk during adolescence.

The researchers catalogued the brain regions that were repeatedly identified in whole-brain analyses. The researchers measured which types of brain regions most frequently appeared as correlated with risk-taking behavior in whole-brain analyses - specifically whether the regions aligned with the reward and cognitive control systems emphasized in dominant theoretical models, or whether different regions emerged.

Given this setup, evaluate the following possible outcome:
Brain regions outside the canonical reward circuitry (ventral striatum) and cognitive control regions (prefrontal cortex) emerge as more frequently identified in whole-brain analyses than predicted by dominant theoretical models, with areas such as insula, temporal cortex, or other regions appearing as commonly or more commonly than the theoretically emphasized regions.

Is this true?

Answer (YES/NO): YES